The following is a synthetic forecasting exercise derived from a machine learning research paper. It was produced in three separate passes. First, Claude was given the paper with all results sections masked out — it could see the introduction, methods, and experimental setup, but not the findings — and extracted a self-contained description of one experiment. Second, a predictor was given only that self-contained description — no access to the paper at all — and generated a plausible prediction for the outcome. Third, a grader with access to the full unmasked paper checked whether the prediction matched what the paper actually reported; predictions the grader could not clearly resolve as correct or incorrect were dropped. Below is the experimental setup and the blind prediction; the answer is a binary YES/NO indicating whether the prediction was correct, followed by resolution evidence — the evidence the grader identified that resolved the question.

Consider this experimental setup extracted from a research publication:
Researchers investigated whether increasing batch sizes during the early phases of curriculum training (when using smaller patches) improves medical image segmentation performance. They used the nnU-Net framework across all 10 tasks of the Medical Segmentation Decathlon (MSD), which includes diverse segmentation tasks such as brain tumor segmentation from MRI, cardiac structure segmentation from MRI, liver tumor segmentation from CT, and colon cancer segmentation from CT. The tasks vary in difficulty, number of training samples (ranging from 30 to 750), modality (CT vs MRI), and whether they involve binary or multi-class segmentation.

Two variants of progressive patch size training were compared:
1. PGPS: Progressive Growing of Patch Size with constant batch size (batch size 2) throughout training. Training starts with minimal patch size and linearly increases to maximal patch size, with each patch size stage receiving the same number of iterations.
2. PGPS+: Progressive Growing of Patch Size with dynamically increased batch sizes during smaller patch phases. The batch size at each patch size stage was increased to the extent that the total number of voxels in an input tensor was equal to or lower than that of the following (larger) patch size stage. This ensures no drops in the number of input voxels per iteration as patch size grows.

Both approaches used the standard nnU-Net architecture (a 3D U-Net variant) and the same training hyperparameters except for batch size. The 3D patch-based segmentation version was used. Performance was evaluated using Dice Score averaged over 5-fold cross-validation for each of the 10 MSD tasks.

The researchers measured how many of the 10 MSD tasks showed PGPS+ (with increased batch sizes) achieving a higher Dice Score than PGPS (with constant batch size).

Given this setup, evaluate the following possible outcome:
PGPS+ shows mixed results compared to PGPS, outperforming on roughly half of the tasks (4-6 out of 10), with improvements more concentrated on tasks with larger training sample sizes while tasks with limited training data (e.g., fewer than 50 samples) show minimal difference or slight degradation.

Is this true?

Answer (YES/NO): NO